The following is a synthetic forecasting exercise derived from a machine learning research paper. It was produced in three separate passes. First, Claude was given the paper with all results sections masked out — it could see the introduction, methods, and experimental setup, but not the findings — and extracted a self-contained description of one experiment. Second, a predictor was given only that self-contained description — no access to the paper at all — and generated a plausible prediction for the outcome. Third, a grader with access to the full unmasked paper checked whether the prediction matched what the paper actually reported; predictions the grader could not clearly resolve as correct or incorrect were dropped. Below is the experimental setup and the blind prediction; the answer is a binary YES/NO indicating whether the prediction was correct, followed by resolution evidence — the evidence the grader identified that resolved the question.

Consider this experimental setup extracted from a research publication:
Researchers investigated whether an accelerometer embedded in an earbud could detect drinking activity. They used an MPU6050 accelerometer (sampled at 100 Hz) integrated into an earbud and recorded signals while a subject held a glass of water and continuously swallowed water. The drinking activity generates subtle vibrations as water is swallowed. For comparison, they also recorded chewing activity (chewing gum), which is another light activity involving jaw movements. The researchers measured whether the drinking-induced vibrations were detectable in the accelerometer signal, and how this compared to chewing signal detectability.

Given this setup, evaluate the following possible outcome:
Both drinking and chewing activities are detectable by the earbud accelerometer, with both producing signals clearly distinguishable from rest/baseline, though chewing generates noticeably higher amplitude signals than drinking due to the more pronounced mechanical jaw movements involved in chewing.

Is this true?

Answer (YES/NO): NO